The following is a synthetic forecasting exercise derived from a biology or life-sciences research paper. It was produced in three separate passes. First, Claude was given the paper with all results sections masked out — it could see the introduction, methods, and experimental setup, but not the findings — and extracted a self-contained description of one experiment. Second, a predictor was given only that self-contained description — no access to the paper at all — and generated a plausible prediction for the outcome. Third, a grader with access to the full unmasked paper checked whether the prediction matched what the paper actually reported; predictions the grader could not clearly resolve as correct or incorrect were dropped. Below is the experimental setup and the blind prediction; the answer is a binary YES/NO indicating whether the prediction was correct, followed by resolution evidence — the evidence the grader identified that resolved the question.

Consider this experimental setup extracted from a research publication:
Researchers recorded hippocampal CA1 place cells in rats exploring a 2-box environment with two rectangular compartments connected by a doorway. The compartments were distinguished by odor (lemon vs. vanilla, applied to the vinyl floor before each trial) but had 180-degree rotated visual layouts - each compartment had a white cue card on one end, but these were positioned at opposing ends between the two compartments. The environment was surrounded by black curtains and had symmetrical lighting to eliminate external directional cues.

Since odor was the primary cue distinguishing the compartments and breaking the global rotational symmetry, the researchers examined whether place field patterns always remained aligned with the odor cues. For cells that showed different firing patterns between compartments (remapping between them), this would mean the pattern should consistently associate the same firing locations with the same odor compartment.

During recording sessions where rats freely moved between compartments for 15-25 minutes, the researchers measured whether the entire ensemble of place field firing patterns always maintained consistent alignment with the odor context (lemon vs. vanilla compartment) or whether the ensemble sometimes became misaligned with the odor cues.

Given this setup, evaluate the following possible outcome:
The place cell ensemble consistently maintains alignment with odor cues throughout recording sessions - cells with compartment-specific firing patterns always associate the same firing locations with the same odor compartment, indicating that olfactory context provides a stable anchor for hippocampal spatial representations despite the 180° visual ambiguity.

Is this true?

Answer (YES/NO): NO